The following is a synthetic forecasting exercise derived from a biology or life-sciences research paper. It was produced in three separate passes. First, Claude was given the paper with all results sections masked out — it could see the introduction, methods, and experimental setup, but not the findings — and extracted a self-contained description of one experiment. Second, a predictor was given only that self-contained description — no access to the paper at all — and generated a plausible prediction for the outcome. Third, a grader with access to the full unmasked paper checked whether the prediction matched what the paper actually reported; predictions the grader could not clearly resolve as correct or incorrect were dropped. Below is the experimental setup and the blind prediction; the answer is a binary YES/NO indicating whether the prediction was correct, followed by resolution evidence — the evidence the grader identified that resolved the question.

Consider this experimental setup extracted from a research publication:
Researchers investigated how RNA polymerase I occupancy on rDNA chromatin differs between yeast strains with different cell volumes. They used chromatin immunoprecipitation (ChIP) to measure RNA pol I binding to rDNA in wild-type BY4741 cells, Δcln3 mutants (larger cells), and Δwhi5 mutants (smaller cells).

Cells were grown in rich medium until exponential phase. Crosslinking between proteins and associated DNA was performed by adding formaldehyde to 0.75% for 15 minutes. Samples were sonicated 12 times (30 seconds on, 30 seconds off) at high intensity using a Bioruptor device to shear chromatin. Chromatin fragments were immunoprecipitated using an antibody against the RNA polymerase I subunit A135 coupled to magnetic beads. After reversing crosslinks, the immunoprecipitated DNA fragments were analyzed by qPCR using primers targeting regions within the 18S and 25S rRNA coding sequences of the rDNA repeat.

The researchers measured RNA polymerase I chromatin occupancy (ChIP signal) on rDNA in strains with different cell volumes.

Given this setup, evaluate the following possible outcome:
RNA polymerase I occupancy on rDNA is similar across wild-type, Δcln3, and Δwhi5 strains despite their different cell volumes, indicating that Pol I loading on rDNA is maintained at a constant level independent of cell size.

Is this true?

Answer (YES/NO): NO